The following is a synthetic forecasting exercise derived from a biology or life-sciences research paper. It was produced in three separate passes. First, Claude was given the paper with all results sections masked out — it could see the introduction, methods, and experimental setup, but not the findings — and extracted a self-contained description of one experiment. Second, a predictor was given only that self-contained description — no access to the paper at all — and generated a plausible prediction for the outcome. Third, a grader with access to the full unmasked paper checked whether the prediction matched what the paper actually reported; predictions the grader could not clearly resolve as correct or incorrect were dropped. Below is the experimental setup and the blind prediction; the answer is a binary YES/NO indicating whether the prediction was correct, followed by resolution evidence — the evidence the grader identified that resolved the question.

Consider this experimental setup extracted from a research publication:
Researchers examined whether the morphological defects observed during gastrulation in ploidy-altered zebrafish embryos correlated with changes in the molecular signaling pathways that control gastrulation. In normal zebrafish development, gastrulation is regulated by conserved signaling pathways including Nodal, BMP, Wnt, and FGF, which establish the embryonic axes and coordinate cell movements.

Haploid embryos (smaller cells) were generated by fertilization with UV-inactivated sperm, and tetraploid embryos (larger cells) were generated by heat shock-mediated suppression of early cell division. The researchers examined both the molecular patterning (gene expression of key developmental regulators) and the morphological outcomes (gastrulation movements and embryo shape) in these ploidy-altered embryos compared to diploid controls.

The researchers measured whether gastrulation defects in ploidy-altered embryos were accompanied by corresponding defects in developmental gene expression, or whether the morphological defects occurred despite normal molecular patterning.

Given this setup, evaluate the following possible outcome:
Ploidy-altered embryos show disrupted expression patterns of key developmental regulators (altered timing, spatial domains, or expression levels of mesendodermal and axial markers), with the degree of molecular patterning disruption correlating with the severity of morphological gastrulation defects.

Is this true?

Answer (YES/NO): NO